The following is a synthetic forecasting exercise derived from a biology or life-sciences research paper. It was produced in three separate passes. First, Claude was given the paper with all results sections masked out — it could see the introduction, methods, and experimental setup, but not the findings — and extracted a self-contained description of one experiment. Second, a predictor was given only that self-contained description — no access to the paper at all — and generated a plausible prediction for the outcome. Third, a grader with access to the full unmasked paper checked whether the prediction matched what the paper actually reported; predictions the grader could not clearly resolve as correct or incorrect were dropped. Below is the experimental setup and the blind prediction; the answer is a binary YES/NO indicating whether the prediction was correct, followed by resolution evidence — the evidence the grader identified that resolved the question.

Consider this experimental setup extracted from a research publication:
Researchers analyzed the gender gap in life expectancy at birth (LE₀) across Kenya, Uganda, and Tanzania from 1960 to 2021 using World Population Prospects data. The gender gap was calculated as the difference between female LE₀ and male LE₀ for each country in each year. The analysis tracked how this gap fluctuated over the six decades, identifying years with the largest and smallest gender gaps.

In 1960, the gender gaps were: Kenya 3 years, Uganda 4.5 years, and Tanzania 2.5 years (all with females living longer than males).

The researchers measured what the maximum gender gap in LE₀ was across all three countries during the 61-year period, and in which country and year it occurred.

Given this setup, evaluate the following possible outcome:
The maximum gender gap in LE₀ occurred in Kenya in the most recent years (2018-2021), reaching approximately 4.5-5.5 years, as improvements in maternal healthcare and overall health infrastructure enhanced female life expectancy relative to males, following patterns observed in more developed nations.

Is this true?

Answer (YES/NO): NO